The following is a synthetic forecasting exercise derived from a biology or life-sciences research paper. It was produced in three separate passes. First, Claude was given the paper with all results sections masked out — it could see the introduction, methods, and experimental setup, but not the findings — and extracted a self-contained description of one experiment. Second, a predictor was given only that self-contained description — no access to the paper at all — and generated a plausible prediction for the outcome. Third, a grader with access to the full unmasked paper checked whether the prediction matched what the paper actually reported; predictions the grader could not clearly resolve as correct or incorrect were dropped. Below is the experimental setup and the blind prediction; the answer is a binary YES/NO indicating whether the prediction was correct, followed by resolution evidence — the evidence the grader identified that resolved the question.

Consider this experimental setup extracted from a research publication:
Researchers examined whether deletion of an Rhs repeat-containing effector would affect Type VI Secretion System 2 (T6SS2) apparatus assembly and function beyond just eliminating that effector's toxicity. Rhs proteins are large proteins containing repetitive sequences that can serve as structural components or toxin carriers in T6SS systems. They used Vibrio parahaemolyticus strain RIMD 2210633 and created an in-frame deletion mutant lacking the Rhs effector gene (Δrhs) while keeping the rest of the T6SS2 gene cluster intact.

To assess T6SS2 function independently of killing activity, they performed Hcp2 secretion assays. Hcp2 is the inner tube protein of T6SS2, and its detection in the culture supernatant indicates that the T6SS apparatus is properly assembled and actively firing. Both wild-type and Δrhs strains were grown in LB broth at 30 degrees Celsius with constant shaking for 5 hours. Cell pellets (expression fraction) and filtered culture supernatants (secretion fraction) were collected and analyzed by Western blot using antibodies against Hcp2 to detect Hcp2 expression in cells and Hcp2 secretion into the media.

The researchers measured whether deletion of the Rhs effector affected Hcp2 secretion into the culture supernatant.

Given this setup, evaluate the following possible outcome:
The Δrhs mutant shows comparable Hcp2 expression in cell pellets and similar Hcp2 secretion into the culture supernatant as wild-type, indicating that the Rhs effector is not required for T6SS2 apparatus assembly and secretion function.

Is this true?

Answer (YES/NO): NO